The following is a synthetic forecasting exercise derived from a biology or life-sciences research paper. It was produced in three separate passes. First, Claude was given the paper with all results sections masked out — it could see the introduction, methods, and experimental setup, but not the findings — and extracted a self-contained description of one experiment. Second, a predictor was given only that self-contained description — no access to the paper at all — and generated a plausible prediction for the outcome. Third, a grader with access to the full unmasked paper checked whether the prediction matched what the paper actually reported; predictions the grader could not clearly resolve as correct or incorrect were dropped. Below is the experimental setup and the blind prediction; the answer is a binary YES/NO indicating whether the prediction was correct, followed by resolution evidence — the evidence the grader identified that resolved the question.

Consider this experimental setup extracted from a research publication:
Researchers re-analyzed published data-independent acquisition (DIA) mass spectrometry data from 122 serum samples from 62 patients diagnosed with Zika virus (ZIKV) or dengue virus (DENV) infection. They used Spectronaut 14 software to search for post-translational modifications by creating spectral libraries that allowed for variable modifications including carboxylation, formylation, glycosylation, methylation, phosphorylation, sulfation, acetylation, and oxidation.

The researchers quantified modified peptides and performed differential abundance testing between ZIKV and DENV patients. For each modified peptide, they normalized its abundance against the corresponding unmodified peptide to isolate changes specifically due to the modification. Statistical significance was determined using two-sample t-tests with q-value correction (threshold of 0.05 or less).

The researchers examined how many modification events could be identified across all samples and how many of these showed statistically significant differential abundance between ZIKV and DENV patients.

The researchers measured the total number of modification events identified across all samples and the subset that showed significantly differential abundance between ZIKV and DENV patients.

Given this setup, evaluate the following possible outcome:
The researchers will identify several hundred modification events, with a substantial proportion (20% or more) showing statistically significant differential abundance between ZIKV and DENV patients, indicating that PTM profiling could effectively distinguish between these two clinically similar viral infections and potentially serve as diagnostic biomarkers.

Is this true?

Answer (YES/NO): NO